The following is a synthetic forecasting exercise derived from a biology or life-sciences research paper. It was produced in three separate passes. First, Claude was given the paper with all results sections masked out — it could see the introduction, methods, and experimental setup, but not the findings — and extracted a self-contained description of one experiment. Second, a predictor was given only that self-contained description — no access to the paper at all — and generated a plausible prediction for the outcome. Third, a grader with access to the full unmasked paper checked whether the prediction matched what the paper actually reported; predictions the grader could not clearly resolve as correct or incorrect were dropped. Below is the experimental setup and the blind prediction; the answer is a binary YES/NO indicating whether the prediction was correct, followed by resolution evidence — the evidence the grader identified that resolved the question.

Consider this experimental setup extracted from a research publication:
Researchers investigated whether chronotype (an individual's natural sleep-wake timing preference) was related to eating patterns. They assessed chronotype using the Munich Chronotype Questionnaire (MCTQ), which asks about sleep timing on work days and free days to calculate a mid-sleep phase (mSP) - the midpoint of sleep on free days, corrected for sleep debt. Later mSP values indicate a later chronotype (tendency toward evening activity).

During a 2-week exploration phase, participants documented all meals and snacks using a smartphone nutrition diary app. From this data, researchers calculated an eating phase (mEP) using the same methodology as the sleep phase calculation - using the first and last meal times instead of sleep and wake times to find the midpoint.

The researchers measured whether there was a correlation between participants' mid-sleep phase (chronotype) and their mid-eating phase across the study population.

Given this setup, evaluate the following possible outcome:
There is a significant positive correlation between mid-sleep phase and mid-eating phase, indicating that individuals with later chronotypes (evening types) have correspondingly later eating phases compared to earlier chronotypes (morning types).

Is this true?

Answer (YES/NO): YES